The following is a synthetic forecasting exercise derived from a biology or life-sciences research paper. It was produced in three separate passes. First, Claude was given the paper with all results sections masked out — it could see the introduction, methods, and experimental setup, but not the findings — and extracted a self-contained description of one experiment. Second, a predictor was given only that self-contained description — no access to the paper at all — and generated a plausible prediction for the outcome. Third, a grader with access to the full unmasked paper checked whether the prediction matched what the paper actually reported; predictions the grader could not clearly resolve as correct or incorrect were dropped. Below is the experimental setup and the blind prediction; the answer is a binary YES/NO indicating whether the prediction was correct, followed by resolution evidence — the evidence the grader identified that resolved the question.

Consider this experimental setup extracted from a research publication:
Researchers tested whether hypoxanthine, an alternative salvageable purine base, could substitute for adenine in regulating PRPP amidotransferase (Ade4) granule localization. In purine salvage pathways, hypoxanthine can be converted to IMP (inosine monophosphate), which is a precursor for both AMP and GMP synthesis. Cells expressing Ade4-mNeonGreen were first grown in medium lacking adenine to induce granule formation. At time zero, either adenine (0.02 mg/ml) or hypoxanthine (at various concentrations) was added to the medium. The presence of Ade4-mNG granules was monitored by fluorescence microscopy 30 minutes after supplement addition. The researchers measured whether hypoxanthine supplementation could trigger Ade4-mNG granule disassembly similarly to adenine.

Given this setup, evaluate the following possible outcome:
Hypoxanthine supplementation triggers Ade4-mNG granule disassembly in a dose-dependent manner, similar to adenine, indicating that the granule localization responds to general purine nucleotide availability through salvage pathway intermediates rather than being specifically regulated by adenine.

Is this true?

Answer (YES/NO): NO